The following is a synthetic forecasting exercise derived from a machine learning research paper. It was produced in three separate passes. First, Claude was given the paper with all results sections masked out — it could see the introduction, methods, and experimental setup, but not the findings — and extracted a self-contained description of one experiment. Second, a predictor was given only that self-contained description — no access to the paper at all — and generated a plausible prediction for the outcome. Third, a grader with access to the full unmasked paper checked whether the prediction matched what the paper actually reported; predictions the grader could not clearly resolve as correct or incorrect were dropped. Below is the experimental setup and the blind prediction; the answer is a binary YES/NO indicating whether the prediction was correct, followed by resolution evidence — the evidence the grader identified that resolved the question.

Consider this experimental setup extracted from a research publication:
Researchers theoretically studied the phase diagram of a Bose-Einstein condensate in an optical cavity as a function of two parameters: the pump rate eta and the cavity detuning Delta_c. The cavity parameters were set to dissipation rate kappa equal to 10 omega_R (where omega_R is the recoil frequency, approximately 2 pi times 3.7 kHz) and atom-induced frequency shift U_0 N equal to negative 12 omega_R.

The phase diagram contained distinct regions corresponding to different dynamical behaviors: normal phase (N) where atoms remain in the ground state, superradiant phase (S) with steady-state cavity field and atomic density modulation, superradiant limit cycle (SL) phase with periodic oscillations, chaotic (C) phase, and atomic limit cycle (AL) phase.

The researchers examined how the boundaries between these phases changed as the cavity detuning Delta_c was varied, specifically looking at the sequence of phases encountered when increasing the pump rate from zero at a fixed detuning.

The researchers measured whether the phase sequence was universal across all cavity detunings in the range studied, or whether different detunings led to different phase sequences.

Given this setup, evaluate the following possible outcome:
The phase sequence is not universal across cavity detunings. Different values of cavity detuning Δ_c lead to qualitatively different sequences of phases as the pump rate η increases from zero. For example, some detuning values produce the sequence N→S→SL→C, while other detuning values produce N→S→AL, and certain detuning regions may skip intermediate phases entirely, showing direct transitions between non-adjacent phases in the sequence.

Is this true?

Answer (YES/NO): YES